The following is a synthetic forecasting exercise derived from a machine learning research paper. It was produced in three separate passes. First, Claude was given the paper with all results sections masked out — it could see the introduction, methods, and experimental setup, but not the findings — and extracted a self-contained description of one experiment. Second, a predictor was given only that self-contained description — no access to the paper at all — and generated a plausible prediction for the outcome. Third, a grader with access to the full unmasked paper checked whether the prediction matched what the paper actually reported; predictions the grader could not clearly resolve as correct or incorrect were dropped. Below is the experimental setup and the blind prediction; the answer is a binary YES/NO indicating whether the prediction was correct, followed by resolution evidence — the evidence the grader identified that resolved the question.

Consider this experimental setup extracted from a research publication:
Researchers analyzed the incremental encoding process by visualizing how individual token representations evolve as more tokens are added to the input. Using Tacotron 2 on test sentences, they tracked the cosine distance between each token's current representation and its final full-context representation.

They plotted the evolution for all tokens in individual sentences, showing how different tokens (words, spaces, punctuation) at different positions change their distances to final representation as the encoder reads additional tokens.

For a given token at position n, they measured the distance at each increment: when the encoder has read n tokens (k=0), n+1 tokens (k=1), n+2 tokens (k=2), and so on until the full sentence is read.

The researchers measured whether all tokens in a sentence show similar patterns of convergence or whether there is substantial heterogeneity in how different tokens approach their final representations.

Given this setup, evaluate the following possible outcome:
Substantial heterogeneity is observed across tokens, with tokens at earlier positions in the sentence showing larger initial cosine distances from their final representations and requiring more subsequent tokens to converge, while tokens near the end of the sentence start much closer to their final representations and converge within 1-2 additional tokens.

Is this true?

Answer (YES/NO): NO